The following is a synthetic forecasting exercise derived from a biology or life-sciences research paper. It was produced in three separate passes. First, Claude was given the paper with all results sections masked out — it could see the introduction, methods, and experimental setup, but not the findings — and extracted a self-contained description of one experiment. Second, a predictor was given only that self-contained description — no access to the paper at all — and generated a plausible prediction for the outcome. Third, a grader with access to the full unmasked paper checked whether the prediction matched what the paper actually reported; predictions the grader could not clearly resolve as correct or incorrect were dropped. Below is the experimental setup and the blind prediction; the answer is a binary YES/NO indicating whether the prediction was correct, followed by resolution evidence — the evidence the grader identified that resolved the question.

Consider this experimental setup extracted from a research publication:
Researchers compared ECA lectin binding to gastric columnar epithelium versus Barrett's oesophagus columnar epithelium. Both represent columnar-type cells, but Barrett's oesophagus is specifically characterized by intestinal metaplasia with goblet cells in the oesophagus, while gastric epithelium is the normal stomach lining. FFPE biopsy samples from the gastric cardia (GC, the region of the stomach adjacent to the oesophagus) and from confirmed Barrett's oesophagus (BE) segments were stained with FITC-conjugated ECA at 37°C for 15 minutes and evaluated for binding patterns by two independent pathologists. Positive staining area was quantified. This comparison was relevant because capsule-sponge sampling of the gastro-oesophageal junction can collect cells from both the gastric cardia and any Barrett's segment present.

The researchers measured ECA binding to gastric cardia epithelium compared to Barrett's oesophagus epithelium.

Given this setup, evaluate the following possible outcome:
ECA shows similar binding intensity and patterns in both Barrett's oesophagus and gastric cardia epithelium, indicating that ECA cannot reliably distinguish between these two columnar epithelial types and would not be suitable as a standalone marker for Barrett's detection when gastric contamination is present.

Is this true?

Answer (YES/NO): NO